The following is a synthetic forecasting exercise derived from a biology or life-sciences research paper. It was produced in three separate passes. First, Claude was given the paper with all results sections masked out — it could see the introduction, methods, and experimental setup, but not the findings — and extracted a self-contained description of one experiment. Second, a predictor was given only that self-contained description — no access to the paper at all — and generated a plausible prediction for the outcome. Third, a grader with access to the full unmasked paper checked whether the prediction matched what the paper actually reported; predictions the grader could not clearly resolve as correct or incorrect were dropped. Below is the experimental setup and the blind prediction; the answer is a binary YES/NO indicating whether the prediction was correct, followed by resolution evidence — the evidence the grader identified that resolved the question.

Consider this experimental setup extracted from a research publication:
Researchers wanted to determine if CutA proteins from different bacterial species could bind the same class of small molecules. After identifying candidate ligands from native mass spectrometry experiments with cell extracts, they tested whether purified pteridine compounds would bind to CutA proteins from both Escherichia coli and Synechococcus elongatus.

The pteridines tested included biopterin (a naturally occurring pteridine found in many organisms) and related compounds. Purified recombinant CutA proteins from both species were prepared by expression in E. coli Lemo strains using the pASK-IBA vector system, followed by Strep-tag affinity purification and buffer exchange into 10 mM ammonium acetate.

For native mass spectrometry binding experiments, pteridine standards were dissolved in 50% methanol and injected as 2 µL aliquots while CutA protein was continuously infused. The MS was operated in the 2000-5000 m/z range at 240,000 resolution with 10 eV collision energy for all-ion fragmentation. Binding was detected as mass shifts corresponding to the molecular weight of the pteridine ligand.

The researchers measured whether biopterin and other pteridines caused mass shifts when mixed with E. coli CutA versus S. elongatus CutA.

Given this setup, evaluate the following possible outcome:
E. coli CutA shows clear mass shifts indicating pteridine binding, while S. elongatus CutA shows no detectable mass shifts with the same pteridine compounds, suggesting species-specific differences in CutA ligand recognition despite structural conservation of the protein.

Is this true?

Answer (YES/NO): NO